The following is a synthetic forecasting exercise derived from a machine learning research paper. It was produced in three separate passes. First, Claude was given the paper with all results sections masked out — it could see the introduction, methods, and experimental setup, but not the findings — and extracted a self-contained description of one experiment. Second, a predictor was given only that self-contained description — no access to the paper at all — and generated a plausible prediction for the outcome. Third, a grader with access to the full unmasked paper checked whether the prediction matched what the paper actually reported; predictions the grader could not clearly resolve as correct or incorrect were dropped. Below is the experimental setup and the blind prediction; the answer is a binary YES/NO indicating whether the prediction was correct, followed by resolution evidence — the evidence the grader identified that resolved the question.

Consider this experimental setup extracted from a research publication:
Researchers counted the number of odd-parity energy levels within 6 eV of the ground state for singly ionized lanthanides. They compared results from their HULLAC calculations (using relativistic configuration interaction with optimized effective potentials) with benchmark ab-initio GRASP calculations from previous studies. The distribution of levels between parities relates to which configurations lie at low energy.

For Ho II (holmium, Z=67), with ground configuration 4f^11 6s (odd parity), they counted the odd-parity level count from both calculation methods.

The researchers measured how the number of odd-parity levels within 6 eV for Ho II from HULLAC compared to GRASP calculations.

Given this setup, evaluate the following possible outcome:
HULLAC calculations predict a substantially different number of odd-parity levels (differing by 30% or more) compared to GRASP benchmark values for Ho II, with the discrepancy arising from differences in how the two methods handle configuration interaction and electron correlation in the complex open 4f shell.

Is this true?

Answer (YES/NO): YES